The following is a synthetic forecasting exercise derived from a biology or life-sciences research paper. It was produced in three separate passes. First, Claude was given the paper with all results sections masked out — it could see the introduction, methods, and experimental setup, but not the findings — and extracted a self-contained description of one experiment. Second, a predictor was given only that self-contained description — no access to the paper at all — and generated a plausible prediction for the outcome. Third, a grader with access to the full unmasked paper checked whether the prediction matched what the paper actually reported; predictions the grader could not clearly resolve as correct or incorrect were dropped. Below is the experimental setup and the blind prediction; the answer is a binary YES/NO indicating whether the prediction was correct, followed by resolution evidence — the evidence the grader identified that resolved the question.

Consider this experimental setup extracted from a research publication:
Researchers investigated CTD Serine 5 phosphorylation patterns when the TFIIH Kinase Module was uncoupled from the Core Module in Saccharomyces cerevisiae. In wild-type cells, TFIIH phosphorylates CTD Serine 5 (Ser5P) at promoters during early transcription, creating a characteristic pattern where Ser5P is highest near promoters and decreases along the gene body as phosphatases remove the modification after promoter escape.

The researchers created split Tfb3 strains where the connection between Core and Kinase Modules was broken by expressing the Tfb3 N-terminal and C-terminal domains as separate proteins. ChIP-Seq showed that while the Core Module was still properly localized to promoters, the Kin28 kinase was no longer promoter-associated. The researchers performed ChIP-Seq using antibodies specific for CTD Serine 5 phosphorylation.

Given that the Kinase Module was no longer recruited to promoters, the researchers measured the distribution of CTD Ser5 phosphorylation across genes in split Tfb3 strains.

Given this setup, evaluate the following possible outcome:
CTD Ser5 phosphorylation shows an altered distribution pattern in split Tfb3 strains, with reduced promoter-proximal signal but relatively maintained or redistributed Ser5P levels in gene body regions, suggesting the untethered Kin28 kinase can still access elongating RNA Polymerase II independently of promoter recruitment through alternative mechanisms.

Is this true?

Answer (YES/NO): YES